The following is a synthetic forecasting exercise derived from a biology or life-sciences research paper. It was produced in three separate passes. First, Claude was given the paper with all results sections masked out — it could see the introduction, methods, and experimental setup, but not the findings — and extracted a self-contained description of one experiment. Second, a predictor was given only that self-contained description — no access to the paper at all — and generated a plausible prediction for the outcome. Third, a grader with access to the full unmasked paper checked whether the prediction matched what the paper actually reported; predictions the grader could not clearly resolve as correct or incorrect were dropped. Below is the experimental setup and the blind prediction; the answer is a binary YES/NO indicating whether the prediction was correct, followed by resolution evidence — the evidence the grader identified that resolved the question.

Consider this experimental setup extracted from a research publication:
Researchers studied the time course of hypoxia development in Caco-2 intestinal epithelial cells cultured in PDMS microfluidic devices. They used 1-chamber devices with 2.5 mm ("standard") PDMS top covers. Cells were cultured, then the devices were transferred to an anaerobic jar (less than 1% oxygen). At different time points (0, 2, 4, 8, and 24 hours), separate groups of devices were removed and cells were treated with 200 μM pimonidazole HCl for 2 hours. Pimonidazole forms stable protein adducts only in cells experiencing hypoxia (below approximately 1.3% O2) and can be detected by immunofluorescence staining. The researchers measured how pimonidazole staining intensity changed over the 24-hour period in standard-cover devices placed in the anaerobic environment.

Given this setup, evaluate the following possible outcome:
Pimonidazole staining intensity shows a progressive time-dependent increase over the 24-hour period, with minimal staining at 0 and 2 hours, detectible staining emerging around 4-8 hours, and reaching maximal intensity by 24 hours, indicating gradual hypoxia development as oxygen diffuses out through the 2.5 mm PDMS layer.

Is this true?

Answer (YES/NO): YES